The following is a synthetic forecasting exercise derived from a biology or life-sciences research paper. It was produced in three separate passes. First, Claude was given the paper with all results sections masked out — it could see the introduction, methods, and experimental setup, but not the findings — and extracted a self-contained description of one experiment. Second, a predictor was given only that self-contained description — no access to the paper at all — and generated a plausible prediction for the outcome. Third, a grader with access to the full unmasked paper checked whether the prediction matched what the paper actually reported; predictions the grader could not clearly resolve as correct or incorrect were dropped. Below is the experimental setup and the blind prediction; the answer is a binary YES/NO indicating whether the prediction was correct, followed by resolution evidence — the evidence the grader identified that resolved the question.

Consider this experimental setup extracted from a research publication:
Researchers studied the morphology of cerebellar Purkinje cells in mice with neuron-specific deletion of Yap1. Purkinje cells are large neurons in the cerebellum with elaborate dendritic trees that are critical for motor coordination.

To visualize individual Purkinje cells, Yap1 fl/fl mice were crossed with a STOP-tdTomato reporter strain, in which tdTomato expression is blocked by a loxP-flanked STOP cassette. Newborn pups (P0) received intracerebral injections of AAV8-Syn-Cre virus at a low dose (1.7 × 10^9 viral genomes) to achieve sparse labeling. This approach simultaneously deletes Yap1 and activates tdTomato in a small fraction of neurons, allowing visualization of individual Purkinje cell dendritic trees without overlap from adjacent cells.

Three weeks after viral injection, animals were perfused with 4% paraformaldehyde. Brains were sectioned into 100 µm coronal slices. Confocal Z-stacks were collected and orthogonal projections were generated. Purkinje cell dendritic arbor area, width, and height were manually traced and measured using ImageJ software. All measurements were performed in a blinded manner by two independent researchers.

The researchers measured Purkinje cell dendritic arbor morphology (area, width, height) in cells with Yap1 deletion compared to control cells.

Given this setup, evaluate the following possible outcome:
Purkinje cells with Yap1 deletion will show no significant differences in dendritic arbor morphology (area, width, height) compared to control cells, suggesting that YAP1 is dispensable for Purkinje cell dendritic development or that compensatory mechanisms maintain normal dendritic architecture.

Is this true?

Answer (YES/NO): NO